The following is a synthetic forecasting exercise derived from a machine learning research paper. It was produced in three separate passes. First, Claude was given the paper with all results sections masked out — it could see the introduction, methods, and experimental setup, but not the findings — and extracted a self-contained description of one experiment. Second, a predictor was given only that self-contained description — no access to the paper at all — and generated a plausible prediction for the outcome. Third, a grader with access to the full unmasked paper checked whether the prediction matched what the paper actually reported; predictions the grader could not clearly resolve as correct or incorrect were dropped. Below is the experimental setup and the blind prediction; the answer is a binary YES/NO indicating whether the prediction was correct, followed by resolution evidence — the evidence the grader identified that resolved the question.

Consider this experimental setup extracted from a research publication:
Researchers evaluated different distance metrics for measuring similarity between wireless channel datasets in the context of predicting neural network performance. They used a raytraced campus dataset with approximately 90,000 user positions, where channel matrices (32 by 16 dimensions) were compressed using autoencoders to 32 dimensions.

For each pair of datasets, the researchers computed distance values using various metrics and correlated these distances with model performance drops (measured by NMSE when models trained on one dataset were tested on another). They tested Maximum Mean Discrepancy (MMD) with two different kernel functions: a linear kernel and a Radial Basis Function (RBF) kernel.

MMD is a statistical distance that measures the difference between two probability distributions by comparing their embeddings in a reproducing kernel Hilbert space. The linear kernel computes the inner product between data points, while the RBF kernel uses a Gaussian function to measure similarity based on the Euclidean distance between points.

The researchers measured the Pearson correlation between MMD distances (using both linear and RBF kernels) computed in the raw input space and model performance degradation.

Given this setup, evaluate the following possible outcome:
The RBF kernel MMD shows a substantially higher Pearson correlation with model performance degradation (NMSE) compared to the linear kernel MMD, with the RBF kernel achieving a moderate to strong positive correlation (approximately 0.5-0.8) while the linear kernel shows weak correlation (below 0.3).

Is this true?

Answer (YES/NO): NO